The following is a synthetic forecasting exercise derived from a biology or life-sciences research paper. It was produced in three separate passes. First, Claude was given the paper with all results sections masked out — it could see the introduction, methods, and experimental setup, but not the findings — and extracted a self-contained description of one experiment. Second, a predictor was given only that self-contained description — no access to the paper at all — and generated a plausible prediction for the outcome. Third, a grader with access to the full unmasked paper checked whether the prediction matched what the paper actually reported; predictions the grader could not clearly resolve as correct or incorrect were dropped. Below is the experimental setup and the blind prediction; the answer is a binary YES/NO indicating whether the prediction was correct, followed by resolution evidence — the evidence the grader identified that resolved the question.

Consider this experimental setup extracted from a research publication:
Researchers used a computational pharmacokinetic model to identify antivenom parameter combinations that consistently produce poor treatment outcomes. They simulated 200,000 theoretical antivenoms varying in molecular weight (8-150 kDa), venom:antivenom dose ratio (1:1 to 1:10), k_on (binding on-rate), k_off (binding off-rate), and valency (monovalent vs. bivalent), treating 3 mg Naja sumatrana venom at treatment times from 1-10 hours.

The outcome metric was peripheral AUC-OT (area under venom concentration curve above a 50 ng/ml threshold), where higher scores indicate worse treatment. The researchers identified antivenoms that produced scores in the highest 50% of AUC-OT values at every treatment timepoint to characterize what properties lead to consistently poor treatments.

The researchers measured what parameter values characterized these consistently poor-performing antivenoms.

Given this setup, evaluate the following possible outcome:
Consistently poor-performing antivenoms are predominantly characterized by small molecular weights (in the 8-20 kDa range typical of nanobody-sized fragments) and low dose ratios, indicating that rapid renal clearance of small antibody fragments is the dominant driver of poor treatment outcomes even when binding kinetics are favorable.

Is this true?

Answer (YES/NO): NO